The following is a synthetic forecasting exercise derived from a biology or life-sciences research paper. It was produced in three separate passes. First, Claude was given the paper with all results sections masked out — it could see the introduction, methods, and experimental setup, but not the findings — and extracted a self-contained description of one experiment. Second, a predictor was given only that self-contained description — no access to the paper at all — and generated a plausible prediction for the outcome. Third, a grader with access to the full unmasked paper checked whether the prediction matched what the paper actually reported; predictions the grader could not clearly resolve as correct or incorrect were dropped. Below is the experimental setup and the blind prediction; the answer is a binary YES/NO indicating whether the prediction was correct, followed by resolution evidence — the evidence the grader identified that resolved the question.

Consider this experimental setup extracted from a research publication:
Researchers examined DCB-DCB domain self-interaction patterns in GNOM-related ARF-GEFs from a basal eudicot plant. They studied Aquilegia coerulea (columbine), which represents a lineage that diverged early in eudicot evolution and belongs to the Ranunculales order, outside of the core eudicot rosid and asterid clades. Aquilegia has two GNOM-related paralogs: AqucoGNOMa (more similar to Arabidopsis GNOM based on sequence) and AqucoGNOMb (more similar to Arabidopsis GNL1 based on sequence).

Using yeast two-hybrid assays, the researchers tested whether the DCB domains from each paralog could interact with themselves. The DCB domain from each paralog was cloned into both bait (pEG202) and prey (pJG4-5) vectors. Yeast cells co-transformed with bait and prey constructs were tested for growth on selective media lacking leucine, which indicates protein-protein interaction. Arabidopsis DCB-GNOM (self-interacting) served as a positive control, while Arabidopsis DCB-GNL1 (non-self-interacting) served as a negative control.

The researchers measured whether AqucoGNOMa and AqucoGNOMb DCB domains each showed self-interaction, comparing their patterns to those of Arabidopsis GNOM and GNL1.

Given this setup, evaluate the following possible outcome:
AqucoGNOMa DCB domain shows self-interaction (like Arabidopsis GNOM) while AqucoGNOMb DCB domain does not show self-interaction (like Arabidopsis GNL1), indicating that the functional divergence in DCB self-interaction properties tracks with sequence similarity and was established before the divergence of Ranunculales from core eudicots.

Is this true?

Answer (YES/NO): NO